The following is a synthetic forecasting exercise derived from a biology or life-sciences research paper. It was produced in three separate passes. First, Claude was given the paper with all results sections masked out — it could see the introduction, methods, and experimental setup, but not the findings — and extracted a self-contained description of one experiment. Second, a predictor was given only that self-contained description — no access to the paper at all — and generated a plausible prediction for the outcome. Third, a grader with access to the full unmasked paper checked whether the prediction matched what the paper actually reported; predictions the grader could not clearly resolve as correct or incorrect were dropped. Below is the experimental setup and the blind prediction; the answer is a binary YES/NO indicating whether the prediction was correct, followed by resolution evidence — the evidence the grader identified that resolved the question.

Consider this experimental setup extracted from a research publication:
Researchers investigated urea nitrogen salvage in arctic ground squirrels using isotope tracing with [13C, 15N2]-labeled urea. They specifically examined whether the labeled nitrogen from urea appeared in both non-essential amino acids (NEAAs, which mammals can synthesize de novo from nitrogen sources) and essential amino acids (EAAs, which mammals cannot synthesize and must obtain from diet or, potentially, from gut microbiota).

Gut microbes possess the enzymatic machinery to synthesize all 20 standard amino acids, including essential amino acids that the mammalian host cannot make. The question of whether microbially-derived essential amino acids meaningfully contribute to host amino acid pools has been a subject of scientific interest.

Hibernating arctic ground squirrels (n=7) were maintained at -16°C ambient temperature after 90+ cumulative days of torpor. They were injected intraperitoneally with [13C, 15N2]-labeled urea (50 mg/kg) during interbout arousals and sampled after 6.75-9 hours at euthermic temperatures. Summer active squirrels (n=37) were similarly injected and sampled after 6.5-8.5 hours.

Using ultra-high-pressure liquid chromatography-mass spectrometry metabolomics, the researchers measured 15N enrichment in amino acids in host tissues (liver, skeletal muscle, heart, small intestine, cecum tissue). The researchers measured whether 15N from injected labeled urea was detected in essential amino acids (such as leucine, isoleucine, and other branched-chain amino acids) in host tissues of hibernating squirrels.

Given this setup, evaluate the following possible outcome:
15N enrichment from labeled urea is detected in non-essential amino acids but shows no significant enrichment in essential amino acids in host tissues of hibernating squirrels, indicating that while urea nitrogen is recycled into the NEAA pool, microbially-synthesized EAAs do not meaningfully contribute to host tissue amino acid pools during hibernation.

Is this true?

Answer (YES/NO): NO